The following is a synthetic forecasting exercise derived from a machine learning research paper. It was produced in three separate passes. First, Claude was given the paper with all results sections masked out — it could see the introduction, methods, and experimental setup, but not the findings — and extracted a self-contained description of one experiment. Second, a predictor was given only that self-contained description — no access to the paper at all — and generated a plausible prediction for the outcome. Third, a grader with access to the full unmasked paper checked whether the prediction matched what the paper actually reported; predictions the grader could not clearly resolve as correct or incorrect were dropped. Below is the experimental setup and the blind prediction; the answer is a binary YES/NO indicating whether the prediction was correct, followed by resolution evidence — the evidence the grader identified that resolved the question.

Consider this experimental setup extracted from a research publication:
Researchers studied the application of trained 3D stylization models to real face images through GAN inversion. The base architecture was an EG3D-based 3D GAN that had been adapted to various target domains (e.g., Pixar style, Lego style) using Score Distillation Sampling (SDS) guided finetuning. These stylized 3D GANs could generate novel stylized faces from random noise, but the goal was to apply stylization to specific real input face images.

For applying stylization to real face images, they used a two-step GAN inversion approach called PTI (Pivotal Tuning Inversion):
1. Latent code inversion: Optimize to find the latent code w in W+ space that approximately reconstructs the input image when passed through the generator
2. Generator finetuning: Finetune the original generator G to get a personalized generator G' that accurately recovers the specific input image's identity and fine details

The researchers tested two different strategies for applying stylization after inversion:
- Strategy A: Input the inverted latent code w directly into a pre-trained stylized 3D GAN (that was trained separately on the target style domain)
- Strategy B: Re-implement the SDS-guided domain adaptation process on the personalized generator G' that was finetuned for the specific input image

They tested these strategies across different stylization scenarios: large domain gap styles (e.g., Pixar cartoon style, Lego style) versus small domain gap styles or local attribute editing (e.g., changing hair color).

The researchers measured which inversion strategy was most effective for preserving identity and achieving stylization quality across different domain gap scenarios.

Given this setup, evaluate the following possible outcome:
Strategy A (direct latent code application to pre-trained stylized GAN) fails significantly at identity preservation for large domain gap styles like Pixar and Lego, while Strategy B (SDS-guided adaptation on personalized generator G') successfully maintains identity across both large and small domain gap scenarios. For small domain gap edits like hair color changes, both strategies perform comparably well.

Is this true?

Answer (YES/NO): NO